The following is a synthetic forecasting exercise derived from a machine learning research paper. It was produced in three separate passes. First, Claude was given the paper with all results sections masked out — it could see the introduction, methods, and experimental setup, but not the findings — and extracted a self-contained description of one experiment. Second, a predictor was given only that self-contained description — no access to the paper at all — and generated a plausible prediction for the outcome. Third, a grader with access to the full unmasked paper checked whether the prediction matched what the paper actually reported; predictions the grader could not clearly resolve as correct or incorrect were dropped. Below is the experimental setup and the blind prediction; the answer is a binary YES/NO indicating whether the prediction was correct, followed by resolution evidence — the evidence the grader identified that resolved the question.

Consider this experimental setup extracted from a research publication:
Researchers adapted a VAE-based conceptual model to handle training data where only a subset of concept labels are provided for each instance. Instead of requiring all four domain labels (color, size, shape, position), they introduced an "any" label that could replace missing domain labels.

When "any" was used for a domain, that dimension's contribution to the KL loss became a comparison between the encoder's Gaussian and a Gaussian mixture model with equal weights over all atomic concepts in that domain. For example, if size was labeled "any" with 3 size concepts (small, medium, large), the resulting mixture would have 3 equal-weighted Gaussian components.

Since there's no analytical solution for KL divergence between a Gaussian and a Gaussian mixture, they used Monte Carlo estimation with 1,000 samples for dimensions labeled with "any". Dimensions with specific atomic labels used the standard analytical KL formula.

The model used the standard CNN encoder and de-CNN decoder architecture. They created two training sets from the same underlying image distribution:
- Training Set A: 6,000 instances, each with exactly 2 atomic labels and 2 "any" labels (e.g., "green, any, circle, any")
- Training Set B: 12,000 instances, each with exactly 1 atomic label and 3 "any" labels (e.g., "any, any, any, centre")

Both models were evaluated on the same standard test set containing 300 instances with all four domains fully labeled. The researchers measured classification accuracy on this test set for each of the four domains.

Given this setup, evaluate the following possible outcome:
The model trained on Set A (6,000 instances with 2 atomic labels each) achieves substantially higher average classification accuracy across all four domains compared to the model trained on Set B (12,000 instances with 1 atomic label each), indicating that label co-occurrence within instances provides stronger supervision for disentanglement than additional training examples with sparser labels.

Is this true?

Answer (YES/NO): NO